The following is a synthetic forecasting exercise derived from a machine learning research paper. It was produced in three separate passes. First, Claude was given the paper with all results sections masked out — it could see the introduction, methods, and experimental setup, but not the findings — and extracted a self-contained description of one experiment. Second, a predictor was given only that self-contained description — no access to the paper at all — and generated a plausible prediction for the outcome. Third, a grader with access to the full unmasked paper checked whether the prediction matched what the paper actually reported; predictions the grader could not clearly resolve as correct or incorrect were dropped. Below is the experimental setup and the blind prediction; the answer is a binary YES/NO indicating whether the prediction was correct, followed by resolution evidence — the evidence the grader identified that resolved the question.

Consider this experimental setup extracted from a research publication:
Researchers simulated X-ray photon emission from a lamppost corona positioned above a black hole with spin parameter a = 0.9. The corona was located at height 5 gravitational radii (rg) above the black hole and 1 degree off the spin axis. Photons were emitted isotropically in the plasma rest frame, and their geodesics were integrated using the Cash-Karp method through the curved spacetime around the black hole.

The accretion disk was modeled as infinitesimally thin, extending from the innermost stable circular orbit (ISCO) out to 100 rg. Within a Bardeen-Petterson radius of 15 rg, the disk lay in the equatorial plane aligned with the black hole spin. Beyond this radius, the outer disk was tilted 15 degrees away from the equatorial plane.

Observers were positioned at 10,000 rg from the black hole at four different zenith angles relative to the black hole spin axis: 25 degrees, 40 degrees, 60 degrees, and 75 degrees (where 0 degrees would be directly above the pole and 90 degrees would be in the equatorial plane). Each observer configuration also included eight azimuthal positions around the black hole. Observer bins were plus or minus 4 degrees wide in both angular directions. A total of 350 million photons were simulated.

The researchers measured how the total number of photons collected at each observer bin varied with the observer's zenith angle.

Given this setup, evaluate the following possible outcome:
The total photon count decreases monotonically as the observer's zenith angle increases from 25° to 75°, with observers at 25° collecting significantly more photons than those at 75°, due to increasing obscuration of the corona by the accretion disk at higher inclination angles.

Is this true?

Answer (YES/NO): NO